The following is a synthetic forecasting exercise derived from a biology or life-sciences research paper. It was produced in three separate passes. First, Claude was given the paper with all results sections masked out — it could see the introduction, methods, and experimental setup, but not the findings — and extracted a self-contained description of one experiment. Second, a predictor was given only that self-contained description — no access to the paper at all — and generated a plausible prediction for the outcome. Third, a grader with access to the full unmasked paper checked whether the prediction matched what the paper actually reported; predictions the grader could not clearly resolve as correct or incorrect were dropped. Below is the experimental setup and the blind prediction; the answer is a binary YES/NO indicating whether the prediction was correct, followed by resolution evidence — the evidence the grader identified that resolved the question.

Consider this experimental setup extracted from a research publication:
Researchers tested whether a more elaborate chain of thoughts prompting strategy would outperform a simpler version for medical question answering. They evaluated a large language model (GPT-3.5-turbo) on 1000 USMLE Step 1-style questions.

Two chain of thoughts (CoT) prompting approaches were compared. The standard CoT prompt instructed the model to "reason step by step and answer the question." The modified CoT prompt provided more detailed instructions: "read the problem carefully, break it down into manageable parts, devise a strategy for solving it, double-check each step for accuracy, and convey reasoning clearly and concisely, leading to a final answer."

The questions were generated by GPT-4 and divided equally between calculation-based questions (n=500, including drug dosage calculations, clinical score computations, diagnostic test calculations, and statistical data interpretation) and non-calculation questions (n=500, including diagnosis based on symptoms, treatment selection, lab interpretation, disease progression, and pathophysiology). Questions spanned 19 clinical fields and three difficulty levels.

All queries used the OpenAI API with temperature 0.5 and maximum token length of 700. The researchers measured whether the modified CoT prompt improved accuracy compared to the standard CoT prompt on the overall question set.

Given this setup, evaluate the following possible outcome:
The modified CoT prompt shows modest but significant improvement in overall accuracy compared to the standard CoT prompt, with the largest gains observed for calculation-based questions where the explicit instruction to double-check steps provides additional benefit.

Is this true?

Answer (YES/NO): NO